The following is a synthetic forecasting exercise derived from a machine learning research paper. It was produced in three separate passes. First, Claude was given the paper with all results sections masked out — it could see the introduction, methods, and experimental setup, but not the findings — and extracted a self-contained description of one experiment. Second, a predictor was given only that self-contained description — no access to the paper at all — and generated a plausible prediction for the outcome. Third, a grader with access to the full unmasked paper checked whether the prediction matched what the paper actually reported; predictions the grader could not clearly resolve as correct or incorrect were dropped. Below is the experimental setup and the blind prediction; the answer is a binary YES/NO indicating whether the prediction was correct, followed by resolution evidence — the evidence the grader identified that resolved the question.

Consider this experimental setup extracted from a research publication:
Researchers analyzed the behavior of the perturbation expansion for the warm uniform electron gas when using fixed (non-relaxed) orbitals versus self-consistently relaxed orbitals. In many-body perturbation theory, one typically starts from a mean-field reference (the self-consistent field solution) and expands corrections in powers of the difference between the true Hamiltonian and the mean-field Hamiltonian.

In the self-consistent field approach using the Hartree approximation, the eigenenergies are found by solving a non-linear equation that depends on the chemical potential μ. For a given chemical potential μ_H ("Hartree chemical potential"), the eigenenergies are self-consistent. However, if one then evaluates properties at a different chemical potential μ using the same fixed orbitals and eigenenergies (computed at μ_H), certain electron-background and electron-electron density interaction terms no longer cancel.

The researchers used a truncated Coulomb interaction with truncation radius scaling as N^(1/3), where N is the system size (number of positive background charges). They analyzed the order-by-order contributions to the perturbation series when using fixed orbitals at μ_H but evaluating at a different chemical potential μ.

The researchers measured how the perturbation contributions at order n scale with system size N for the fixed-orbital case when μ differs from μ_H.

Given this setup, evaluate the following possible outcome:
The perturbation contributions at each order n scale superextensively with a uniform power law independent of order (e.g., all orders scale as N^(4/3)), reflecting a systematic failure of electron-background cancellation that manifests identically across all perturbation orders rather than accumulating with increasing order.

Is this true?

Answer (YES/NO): NO